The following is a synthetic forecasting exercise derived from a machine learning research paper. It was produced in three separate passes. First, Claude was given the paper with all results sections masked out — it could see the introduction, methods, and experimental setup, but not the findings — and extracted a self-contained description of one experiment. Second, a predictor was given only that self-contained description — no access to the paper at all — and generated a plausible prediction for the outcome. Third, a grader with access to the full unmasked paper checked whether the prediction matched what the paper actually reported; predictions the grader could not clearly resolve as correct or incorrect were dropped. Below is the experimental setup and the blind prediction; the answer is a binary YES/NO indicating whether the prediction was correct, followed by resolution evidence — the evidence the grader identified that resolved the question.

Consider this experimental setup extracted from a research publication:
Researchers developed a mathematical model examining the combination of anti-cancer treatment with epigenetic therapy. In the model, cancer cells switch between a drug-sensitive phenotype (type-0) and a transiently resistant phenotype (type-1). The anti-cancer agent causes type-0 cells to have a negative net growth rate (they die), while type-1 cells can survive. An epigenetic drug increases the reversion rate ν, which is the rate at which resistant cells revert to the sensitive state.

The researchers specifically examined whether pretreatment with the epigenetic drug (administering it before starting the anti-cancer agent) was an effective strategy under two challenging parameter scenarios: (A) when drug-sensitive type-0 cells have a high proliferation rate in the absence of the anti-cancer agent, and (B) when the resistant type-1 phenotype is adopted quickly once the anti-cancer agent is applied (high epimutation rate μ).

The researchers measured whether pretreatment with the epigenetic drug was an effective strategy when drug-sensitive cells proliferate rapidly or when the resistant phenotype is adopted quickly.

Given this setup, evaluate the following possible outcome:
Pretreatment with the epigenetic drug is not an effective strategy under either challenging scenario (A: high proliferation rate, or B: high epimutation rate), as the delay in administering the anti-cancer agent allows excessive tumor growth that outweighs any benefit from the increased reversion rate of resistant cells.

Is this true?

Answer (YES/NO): YES